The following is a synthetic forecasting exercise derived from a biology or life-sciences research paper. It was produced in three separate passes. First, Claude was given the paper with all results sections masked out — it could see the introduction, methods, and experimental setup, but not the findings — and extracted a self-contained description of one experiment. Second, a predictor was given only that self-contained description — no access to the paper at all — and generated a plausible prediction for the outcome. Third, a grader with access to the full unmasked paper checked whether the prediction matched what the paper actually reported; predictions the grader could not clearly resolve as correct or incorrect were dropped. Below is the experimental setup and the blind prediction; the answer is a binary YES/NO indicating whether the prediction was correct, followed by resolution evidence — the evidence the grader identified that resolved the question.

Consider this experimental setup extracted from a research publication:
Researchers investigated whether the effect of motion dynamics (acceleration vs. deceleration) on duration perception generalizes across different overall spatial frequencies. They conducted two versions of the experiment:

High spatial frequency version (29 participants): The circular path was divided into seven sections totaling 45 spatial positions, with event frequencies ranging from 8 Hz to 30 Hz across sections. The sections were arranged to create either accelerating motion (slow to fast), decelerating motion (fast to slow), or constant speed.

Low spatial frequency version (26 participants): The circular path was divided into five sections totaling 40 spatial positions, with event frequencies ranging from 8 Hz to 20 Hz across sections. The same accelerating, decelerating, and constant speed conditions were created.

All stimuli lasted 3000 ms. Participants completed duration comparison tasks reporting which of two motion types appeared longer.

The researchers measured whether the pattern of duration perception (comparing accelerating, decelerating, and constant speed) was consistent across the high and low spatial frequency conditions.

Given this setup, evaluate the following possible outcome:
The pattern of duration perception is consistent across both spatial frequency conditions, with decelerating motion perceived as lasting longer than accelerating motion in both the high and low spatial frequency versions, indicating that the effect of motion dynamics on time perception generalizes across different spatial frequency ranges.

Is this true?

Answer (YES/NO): YES